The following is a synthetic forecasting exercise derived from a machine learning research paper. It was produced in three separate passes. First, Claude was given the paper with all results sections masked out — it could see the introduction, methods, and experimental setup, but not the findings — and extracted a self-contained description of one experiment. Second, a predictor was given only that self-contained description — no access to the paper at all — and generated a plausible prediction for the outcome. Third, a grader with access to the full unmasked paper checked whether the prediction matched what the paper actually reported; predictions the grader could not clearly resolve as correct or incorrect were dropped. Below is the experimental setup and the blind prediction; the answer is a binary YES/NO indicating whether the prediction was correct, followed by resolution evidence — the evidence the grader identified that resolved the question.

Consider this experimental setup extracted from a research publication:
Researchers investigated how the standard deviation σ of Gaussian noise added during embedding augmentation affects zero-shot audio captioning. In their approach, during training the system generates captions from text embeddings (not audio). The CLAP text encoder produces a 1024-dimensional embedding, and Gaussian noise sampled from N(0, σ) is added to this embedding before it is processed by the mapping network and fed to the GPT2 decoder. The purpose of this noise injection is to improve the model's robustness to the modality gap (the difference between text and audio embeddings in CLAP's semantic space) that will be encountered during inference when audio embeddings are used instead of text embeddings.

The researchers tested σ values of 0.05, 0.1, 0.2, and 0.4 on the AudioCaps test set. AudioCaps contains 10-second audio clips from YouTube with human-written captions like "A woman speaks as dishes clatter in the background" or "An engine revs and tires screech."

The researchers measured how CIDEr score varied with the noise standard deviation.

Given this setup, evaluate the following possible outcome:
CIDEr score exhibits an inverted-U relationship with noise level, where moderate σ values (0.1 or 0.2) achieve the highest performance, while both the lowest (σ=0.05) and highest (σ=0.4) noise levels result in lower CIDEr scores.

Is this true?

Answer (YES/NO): YES